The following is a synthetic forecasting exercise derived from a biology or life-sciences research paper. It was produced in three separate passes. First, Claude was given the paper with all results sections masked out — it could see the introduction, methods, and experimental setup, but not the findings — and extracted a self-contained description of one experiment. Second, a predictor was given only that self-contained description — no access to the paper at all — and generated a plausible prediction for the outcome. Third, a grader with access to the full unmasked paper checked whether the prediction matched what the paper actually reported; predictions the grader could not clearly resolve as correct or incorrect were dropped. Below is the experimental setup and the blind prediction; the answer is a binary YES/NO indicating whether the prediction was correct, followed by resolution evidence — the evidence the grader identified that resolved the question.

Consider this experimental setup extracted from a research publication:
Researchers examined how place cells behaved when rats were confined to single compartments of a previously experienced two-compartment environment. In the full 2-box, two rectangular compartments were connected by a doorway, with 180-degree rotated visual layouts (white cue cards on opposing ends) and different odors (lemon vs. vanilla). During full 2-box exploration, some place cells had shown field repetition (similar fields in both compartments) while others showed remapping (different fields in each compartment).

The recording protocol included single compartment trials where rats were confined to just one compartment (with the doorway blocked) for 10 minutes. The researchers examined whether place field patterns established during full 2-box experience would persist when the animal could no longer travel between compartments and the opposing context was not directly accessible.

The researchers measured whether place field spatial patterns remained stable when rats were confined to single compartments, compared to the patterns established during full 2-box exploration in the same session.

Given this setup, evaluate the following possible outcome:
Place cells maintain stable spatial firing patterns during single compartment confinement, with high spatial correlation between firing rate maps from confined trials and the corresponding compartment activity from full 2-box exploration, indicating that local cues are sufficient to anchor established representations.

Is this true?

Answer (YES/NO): NO